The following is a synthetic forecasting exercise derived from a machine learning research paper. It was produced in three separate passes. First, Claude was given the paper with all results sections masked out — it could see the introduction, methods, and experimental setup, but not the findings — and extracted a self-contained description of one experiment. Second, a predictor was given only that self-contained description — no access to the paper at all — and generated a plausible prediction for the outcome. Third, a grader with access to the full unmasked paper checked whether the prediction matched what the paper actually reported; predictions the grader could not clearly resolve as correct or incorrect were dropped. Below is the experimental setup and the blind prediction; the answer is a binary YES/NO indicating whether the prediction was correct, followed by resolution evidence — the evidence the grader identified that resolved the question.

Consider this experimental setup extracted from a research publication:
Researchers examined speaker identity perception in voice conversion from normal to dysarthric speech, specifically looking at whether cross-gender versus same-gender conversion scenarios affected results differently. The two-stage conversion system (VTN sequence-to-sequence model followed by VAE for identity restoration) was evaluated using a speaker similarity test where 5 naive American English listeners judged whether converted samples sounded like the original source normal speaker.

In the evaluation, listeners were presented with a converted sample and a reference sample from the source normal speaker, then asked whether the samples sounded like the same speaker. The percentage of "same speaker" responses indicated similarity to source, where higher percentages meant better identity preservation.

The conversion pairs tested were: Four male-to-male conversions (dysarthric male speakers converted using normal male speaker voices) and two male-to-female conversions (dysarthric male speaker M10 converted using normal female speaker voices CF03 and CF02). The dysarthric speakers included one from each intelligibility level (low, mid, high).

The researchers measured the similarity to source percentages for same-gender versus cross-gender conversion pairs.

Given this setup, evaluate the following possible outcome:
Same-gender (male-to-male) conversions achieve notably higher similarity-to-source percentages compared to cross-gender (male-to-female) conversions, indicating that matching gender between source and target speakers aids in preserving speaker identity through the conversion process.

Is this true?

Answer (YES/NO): NO